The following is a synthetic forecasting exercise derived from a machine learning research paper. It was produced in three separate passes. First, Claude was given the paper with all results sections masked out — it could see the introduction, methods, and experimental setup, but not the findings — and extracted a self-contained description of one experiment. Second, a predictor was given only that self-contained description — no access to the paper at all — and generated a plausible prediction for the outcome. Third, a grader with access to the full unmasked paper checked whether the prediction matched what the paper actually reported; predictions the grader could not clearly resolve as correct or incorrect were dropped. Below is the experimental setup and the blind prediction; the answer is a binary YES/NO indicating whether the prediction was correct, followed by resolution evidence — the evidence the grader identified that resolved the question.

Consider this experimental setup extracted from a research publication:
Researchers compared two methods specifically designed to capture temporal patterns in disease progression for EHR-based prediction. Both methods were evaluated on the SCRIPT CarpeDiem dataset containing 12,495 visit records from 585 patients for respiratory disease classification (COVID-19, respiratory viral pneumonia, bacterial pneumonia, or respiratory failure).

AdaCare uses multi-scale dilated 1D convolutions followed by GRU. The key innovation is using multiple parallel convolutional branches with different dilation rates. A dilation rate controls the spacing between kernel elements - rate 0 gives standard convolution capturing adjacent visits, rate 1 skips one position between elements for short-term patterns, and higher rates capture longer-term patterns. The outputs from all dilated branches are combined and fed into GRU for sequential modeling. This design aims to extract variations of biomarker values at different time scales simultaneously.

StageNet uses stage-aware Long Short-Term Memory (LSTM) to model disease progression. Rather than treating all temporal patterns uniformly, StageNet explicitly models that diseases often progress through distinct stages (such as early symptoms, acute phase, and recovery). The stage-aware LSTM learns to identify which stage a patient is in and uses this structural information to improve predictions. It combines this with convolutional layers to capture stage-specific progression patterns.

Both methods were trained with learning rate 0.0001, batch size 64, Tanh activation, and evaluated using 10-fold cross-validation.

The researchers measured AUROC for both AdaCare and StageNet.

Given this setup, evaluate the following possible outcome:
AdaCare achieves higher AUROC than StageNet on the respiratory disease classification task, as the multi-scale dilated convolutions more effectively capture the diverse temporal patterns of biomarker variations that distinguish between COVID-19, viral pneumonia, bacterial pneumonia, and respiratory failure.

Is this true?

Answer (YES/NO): NO